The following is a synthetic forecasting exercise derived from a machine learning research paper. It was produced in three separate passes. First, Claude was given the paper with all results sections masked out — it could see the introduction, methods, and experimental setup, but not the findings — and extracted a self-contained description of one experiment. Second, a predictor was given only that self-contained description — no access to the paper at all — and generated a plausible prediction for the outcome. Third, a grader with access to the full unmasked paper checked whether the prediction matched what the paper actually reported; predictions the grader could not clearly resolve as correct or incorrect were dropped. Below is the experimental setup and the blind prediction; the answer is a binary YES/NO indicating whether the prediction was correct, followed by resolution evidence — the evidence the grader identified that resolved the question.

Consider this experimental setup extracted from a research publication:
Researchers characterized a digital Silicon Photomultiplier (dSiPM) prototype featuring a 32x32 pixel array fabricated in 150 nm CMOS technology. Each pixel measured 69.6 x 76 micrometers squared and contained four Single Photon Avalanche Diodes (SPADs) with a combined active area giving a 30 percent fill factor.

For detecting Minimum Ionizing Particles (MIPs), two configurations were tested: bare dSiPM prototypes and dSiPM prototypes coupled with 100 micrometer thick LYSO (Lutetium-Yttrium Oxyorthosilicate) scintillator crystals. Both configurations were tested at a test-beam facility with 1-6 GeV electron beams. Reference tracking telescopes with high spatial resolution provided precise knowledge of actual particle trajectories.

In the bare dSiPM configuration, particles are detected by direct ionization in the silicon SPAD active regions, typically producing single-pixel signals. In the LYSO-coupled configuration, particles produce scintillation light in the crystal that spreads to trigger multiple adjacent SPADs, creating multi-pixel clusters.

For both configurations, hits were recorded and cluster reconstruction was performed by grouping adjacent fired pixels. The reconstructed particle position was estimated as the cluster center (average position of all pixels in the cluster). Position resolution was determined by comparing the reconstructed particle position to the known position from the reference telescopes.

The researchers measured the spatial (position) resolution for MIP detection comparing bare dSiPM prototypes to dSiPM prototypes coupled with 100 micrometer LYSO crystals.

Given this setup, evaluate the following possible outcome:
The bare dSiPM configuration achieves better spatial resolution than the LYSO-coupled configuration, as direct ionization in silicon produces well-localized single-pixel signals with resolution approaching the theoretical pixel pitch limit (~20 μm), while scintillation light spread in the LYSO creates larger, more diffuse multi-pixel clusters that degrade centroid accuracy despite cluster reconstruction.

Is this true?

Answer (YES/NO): YES